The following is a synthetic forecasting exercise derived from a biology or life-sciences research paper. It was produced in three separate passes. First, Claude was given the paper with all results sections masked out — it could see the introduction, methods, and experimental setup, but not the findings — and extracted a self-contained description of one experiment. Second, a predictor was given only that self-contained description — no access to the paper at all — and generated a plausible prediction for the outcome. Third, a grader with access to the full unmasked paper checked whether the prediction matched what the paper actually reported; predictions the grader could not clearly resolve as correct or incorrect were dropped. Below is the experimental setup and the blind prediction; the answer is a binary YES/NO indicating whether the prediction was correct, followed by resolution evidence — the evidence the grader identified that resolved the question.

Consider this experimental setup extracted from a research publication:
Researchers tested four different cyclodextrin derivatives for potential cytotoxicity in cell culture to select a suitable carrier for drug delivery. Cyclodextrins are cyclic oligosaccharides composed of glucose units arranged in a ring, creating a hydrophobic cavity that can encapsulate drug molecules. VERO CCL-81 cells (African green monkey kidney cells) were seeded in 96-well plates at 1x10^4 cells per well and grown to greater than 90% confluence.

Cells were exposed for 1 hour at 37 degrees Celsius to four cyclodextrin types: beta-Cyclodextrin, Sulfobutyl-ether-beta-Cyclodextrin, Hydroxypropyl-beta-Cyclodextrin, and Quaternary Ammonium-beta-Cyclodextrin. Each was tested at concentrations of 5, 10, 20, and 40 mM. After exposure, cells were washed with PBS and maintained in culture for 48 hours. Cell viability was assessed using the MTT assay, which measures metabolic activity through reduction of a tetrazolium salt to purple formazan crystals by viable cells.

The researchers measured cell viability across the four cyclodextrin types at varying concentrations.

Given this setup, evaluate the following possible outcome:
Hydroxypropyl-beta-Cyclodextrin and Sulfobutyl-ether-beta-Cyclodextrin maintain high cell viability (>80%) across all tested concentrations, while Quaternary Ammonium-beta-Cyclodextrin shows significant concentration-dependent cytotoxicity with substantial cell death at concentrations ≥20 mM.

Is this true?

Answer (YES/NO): NO